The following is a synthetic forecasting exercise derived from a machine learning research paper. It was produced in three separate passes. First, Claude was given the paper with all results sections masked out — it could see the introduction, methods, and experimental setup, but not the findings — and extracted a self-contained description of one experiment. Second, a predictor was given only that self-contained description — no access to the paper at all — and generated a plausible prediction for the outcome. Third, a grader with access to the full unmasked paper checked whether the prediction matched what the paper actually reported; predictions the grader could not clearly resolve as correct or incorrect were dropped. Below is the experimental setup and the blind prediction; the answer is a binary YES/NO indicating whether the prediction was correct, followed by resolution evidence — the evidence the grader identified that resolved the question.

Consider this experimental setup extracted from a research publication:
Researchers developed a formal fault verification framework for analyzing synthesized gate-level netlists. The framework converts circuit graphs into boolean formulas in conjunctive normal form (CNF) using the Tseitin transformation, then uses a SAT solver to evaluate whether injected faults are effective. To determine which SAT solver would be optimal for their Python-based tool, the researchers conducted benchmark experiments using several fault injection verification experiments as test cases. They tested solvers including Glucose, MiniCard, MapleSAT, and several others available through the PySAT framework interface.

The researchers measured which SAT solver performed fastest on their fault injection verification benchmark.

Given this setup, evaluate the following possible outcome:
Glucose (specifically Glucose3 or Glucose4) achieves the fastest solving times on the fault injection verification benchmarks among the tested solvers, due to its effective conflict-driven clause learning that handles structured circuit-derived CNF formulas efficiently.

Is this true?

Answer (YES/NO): NO